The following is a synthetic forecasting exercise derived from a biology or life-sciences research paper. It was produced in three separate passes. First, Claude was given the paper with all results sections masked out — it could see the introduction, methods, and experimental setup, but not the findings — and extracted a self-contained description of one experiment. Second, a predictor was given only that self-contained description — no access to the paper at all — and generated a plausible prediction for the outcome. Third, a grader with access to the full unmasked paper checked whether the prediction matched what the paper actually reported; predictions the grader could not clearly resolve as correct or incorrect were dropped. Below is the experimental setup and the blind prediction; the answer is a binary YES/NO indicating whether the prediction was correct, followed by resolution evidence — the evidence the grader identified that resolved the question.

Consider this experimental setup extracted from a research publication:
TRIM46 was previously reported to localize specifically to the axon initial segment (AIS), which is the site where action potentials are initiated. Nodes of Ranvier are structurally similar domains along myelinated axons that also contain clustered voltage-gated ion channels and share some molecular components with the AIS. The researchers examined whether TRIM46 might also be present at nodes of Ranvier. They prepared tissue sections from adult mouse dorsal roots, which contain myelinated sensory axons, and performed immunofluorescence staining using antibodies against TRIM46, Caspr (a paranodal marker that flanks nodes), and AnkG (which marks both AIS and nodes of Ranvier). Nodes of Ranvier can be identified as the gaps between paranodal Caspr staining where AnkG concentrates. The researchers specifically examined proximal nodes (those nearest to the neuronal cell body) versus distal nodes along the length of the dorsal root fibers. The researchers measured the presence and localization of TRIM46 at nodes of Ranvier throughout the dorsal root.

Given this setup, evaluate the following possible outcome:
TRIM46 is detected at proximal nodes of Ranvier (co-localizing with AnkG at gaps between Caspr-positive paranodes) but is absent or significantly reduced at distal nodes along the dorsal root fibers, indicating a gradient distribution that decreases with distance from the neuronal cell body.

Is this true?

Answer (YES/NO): NO